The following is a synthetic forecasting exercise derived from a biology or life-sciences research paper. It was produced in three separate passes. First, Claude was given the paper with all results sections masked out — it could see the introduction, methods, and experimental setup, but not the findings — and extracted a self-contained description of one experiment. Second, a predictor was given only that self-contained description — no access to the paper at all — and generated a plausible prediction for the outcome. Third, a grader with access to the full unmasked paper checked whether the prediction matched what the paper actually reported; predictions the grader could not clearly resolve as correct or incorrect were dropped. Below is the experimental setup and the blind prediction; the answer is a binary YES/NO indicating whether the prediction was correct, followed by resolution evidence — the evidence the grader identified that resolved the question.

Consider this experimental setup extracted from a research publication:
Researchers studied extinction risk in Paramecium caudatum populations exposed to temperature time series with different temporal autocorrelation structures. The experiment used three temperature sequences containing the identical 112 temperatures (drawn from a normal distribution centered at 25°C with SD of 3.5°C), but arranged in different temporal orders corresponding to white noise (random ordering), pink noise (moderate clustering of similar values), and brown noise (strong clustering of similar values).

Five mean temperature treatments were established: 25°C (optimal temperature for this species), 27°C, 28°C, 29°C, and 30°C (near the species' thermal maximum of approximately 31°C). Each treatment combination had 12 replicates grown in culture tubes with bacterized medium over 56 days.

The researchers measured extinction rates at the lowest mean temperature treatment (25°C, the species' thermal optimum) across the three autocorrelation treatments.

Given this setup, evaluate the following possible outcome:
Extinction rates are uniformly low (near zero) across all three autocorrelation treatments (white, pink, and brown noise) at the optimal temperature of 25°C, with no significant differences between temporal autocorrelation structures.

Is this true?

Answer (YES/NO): NO